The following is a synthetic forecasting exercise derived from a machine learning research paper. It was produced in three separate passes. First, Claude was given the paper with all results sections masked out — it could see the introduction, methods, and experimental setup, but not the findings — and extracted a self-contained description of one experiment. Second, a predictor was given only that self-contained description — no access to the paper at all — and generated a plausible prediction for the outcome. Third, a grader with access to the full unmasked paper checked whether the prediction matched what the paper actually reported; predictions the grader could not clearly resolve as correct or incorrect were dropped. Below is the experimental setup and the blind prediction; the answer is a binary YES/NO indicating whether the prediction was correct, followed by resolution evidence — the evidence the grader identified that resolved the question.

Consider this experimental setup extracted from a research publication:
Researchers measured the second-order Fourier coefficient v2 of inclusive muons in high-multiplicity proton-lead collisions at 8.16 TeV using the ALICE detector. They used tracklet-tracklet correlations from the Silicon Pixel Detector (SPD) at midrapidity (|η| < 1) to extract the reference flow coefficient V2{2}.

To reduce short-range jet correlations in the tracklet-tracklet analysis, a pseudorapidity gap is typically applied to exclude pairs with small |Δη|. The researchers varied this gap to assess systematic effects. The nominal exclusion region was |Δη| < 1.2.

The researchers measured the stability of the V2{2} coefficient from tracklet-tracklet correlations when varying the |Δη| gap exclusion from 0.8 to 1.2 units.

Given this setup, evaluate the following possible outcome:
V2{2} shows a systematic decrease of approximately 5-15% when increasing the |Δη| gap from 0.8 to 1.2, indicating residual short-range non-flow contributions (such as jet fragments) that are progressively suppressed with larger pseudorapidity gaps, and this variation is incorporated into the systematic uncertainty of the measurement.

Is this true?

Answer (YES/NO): NO